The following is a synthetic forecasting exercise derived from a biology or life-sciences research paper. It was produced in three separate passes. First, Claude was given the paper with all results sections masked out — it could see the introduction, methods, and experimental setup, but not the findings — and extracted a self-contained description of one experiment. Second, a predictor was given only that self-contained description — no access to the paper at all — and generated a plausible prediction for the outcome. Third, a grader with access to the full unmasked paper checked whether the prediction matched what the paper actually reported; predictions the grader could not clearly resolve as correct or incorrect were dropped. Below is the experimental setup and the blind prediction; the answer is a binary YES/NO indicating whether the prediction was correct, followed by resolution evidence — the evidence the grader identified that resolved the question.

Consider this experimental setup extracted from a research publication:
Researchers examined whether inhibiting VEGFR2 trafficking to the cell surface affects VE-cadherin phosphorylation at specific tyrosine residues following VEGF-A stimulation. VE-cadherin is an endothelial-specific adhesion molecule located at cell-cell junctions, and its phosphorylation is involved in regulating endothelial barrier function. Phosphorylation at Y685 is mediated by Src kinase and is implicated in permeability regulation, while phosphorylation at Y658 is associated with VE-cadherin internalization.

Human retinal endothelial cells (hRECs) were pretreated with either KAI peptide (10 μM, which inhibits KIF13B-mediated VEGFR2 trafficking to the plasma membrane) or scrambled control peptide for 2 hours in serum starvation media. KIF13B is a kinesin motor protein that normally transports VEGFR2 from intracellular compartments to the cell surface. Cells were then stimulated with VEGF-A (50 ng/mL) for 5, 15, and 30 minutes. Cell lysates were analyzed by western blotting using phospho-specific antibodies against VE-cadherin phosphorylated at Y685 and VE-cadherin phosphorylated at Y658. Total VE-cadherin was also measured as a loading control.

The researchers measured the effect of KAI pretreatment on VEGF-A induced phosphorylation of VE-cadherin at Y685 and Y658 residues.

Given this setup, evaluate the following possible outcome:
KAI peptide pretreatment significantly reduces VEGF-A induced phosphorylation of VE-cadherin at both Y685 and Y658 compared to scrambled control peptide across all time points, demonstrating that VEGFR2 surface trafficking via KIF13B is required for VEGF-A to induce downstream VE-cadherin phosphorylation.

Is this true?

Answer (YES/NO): NO